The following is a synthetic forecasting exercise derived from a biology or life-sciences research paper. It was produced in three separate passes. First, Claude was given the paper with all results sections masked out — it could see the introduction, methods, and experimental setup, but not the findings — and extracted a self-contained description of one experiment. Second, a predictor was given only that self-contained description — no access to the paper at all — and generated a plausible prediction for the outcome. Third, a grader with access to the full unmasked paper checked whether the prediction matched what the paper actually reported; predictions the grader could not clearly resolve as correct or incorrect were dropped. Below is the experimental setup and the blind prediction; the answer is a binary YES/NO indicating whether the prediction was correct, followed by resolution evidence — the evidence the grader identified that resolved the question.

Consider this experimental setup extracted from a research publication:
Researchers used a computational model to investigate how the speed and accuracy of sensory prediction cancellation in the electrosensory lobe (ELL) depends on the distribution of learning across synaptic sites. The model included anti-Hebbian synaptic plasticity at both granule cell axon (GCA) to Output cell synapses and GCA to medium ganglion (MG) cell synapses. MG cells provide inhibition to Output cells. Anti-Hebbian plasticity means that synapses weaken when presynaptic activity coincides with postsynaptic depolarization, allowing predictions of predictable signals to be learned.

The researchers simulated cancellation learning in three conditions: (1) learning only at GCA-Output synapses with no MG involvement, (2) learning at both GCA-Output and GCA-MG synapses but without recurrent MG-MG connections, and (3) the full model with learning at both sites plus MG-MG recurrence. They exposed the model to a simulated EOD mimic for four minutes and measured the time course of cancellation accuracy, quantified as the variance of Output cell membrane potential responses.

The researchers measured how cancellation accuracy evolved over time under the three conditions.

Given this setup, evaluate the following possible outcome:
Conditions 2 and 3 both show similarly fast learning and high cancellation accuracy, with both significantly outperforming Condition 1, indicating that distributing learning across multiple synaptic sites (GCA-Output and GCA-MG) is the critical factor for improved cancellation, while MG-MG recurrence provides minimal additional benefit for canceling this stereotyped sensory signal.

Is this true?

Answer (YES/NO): NO